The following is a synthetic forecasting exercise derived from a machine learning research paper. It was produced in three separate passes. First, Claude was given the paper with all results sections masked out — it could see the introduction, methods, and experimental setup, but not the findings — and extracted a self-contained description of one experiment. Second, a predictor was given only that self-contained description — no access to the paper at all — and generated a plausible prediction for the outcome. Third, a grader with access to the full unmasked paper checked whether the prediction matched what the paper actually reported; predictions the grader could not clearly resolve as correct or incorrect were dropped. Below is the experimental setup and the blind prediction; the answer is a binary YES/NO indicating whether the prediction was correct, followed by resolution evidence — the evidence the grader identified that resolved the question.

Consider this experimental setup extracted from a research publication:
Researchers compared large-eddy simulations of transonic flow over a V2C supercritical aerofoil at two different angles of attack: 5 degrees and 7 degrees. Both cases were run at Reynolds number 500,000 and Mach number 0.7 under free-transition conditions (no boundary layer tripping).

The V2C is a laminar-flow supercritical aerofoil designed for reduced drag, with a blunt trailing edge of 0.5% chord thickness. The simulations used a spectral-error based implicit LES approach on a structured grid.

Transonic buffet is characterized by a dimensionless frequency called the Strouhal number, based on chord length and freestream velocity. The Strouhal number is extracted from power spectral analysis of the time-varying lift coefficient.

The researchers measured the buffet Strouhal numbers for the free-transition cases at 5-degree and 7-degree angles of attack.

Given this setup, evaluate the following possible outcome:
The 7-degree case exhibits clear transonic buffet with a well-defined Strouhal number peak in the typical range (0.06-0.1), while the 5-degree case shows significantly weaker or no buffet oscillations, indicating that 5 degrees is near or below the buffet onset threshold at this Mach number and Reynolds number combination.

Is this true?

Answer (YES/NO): NO